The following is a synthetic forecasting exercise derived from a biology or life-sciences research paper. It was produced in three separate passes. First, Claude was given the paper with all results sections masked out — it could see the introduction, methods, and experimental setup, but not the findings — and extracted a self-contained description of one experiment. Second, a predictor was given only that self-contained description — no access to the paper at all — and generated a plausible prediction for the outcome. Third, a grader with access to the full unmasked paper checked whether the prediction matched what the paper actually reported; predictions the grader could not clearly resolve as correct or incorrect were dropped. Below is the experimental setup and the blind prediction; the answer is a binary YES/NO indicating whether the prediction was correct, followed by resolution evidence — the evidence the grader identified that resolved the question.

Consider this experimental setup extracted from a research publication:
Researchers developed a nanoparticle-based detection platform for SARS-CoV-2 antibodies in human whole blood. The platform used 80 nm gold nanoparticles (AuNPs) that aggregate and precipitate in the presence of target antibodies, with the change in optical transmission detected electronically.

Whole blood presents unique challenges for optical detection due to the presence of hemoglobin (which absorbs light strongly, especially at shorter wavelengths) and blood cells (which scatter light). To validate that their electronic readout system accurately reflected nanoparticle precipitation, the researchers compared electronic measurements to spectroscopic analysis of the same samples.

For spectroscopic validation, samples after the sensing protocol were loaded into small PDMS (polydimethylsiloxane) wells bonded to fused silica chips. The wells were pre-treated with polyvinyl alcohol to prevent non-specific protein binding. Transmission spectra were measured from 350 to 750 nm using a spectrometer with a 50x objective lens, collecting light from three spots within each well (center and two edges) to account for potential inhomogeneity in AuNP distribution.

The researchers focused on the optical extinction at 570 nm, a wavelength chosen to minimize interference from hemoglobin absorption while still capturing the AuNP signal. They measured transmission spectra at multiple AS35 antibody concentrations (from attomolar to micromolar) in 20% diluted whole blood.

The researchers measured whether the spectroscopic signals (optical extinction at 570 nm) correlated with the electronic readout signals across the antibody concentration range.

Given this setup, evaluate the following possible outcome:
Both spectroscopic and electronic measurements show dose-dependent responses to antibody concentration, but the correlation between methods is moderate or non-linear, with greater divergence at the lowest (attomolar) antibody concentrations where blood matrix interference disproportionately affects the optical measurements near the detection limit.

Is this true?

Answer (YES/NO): NO